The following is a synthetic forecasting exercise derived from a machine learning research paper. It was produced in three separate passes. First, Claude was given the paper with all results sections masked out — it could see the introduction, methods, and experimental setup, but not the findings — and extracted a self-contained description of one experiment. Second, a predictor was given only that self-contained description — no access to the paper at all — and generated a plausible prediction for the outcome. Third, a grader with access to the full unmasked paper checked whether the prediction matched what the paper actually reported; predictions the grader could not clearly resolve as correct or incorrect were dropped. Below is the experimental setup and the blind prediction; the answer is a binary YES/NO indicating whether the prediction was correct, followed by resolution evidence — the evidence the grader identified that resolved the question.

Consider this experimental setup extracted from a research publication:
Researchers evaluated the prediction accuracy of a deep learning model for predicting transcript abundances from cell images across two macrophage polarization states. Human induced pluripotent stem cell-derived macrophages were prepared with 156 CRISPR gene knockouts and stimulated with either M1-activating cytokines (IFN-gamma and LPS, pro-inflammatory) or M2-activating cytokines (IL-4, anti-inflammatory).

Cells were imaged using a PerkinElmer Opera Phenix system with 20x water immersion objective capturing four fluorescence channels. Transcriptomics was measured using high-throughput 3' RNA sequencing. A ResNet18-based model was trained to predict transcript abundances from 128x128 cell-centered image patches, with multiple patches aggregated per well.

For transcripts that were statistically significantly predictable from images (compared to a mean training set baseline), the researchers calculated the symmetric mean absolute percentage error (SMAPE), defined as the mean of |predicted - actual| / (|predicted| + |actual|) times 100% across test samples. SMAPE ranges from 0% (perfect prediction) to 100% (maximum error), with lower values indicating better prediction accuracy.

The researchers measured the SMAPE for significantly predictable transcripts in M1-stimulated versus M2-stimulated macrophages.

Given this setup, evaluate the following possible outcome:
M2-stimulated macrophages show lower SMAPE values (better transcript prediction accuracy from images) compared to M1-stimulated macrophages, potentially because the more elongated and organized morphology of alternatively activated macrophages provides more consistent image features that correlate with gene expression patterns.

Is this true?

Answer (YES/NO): NO